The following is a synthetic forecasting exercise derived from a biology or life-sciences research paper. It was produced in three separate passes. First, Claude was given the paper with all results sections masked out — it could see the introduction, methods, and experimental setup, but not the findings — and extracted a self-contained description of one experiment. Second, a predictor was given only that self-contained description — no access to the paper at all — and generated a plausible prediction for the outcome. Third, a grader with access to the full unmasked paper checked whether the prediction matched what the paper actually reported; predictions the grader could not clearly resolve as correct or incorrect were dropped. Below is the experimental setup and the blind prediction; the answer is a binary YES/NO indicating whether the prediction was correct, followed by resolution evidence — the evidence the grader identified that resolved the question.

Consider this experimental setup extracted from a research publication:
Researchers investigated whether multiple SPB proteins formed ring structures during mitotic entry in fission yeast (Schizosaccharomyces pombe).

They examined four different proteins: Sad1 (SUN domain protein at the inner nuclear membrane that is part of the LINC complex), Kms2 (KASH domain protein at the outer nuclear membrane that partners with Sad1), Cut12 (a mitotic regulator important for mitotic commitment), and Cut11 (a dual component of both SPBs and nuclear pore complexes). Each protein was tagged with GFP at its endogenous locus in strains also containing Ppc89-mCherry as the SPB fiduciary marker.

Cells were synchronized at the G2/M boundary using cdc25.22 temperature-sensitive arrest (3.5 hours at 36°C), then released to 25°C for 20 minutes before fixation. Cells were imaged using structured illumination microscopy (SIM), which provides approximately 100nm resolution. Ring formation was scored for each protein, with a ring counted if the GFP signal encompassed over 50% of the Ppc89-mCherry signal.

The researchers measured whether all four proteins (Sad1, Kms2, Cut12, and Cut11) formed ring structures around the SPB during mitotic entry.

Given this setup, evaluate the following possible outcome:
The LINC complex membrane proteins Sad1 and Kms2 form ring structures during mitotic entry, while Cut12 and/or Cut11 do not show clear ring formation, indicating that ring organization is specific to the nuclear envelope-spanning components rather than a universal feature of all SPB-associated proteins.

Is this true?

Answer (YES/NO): NO